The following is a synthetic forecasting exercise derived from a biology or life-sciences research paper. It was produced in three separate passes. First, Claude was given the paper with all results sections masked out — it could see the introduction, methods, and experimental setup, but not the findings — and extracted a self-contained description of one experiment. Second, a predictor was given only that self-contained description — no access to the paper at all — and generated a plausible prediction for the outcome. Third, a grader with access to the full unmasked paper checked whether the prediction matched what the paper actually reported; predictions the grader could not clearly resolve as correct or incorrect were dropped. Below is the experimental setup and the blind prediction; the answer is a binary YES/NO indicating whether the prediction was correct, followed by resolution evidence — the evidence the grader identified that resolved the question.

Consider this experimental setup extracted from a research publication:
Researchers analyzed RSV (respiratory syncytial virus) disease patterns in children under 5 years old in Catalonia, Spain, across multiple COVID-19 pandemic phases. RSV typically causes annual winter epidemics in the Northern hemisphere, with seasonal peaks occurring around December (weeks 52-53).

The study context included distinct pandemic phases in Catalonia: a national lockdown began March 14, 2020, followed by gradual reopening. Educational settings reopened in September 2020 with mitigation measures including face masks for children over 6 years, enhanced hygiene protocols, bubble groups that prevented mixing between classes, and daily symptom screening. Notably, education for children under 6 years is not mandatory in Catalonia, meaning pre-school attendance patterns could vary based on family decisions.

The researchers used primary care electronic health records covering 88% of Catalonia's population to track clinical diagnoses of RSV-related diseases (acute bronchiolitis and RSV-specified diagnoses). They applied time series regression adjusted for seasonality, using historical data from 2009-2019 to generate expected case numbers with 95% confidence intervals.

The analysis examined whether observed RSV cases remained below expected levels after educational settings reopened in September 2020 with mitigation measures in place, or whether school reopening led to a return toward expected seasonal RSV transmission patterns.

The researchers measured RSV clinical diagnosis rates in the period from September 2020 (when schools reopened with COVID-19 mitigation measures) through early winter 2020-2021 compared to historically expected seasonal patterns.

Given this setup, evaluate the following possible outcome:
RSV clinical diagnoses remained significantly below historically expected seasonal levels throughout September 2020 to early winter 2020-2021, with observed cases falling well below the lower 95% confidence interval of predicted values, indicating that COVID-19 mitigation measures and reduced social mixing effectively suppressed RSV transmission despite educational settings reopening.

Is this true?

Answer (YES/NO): YES